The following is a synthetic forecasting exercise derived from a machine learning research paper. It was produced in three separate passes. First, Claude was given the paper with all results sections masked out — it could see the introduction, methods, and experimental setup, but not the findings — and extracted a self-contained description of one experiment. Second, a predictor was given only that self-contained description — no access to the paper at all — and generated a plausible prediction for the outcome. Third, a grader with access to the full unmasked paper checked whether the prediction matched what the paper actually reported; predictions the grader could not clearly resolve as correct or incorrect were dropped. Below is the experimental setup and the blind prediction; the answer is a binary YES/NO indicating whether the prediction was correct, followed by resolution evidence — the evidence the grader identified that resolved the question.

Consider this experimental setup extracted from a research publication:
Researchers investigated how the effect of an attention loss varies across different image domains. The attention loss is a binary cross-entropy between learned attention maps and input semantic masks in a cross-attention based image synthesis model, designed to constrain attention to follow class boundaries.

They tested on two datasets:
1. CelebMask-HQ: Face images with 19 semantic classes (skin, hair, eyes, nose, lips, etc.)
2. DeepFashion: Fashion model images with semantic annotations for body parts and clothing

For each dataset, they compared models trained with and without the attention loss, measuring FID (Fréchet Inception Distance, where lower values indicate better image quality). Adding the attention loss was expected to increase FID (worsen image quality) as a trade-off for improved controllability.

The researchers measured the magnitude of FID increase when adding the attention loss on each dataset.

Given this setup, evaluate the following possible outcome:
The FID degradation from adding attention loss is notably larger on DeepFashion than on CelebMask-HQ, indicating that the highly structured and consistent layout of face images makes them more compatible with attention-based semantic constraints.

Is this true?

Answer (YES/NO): YES